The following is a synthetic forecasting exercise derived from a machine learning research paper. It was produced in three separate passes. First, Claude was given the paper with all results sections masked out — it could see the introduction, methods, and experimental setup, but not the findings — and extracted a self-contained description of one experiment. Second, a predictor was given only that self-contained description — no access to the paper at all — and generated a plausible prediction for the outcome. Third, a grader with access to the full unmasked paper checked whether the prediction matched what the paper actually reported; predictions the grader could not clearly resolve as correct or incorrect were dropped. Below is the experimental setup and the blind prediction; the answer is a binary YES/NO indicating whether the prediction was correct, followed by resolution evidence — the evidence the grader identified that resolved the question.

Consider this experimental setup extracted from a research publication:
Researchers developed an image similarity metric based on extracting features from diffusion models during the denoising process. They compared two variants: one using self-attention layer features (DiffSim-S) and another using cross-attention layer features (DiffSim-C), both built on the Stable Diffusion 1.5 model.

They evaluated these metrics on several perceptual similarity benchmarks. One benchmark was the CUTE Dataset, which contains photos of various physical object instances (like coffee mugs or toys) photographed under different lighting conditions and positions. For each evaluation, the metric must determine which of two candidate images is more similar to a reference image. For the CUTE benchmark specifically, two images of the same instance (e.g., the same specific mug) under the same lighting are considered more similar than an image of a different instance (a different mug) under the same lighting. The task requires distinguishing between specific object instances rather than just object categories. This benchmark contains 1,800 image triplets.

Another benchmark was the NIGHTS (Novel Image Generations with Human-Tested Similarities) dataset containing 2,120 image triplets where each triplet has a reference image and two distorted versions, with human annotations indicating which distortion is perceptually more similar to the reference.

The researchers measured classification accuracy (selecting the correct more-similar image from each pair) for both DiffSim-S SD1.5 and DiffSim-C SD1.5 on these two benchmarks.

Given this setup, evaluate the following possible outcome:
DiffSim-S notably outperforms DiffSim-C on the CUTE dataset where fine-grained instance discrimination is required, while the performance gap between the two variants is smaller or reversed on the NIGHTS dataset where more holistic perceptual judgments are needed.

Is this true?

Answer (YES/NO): NO